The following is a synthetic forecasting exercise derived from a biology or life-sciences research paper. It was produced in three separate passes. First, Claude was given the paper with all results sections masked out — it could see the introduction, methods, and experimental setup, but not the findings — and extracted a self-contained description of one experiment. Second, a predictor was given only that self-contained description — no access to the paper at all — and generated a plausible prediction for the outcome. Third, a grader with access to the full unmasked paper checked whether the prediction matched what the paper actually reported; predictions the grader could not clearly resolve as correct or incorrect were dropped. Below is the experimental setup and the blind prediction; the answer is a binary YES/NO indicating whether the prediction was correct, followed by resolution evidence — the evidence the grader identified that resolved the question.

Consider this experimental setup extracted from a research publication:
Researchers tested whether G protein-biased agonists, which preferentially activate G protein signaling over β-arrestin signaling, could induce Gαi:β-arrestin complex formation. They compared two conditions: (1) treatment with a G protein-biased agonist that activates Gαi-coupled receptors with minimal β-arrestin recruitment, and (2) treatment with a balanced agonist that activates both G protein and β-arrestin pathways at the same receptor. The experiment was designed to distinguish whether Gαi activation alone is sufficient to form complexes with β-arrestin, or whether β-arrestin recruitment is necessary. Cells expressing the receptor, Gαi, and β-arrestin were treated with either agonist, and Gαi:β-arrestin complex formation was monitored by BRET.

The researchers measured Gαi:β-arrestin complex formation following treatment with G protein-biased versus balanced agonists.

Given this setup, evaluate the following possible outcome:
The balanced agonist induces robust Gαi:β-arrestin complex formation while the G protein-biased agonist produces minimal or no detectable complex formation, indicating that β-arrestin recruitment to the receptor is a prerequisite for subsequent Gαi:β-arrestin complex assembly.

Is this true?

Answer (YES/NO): YES